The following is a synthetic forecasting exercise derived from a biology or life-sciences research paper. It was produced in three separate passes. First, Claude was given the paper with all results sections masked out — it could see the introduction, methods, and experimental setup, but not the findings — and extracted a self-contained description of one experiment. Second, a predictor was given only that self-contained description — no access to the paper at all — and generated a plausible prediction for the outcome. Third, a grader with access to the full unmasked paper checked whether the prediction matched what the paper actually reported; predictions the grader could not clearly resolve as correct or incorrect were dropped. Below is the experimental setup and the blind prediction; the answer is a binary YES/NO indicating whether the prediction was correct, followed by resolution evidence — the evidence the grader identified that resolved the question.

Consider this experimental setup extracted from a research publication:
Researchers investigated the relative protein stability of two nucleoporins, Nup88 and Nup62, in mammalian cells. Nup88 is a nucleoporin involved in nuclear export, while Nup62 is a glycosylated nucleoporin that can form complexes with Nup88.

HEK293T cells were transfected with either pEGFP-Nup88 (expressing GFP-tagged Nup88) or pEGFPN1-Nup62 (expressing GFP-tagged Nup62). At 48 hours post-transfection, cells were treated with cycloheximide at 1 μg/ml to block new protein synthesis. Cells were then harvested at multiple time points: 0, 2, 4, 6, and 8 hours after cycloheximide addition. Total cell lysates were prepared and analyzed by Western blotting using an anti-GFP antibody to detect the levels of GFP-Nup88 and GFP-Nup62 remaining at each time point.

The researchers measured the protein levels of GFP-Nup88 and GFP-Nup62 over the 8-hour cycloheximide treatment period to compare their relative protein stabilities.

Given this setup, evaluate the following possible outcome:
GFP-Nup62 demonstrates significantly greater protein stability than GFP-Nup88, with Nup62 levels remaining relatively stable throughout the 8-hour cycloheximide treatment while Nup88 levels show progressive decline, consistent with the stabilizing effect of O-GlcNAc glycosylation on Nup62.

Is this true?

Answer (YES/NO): YES